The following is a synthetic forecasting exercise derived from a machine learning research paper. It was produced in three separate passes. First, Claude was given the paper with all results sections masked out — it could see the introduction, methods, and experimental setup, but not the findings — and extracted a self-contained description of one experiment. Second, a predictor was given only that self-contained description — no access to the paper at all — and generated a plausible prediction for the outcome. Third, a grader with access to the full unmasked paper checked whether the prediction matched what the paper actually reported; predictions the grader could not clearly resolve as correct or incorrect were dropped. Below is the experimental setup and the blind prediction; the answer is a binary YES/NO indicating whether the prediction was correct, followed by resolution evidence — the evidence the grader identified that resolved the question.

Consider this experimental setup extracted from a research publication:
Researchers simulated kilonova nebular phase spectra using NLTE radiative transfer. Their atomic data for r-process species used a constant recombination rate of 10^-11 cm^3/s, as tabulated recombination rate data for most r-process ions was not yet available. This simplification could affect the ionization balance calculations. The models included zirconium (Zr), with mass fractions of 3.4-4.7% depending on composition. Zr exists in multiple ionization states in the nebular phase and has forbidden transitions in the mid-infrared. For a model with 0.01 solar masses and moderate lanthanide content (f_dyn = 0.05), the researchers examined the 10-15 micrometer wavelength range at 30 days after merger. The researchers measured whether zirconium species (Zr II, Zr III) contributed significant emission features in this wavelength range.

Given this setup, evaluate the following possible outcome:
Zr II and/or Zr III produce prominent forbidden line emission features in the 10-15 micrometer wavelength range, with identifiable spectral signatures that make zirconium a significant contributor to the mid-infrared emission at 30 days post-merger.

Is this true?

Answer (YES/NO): NO